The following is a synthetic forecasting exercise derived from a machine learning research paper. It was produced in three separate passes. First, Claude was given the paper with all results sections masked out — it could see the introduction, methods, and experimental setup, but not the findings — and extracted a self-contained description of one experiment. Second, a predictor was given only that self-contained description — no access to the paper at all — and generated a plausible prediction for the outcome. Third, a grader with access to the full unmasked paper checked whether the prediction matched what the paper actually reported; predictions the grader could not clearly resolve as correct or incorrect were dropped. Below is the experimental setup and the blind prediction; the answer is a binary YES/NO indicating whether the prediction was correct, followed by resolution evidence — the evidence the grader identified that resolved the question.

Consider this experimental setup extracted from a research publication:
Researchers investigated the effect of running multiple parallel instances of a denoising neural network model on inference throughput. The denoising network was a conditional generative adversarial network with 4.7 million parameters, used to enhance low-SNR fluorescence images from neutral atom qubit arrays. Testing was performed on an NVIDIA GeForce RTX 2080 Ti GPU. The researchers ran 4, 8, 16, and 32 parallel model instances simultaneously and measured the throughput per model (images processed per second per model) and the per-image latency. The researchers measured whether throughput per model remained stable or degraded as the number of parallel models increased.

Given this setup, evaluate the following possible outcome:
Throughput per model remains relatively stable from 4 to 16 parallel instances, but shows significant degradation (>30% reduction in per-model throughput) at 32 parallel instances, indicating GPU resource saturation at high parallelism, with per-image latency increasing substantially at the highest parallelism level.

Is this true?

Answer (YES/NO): NO